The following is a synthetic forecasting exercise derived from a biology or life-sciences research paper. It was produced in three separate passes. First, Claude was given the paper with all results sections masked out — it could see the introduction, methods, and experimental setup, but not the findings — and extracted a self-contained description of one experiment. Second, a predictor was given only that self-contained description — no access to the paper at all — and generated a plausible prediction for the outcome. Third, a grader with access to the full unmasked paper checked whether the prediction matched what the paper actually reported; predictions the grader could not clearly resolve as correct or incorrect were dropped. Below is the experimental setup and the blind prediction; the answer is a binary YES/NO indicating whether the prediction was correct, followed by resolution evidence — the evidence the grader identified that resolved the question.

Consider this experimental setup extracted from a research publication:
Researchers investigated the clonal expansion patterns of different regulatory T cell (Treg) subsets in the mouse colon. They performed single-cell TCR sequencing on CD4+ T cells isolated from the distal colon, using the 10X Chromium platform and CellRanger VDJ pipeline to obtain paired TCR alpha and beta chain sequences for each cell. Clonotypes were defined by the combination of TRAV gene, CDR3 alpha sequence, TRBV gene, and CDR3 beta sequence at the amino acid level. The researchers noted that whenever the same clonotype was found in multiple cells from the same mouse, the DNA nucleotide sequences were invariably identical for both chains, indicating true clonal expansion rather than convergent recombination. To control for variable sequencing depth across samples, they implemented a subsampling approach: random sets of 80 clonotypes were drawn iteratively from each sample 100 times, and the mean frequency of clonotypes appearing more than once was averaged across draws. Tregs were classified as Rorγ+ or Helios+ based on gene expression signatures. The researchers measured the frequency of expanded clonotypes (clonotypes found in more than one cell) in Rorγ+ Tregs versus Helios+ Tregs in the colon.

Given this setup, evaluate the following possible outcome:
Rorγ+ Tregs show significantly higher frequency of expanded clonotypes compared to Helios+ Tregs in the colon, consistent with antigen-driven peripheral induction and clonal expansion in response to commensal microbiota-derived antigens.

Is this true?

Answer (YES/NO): NO